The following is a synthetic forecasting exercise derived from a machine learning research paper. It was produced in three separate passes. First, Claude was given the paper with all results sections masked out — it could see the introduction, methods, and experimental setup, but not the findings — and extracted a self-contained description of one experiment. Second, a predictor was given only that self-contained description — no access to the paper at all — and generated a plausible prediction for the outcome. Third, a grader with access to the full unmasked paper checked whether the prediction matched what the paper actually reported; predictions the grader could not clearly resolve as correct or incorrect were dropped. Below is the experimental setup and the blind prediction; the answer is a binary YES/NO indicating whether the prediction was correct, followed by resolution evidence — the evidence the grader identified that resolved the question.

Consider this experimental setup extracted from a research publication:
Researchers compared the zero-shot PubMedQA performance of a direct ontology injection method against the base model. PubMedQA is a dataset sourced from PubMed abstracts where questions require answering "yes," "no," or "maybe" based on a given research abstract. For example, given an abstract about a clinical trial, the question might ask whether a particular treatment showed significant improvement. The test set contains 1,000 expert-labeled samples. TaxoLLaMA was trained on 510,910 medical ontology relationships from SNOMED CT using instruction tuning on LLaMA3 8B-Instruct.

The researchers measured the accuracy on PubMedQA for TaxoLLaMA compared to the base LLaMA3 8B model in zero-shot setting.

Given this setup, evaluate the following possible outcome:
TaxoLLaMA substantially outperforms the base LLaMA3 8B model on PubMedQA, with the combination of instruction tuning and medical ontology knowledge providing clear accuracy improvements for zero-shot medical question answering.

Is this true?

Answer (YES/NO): NO